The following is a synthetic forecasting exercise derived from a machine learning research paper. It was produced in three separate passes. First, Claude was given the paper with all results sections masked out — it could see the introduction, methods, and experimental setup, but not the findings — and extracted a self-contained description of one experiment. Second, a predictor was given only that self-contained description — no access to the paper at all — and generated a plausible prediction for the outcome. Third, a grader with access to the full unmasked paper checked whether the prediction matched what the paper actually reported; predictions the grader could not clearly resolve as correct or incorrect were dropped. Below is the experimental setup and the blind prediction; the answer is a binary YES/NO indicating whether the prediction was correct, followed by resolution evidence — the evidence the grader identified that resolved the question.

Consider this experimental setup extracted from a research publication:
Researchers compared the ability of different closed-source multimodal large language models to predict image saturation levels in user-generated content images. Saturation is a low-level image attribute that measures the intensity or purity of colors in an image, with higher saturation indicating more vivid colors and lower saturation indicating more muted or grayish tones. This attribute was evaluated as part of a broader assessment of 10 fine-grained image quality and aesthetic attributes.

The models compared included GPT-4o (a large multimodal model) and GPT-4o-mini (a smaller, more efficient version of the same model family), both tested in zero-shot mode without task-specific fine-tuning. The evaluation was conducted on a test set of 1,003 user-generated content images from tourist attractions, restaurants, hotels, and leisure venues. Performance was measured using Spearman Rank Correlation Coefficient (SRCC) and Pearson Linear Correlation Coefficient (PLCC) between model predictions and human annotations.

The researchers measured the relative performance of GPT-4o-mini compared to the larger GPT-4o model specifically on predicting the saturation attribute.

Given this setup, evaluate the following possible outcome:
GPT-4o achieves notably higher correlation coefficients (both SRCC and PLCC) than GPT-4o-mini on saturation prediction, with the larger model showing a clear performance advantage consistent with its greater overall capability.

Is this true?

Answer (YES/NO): NO